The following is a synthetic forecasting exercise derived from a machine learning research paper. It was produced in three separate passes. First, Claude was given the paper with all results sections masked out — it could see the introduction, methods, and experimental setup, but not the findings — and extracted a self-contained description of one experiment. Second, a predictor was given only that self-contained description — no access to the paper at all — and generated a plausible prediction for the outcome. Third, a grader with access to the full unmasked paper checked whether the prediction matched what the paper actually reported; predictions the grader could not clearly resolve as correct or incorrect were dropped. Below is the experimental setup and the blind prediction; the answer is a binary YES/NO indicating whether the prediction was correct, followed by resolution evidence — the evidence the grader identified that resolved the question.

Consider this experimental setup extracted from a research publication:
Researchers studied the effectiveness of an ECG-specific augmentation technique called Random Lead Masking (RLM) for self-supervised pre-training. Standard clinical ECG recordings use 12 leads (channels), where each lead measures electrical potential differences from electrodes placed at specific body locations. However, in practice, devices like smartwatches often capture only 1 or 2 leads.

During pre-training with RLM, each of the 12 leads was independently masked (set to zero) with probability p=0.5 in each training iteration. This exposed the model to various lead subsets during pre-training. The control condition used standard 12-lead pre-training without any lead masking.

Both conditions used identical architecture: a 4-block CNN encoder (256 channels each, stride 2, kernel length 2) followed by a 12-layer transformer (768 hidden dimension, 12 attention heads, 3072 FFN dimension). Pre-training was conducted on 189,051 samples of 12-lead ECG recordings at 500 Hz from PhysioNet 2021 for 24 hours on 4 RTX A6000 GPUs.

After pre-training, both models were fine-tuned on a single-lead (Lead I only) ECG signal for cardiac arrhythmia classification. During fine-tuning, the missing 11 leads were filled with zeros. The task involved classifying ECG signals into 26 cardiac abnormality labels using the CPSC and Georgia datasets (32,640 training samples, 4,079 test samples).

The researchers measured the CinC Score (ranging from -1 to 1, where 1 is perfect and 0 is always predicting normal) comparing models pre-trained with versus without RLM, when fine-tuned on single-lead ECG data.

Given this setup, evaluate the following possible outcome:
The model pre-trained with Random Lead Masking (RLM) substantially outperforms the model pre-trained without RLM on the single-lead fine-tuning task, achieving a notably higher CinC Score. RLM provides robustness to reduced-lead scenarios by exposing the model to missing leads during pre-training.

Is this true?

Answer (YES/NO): YES